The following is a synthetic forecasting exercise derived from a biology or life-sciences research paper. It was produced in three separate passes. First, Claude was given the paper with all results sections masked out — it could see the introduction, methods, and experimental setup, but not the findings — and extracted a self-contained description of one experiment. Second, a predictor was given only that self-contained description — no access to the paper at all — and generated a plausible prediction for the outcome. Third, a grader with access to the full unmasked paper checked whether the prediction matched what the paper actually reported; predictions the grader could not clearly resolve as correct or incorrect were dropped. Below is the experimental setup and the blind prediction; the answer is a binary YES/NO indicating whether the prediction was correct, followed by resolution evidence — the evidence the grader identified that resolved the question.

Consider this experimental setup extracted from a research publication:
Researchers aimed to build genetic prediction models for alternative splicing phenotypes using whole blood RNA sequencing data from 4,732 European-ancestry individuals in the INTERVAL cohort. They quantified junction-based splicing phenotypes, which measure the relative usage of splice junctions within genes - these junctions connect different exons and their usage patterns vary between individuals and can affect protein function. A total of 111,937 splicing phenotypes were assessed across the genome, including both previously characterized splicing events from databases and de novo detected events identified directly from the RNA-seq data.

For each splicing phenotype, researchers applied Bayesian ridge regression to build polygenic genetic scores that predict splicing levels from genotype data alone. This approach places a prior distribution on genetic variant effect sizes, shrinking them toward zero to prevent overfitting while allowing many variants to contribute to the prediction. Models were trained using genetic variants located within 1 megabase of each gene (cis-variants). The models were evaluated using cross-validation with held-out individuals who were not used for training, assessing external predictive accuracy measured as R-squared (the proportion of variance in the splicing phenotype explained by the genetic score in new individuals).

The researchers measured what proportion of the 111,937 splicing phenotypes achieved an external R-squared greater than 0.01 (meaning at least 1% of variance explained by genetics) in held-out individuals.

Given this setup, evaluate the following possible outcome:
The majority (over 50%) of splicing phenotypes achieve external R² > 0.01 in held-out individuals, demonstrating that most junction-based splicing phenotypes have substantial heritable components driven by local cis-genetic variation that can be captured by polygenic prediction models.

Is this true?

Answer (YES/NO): NO